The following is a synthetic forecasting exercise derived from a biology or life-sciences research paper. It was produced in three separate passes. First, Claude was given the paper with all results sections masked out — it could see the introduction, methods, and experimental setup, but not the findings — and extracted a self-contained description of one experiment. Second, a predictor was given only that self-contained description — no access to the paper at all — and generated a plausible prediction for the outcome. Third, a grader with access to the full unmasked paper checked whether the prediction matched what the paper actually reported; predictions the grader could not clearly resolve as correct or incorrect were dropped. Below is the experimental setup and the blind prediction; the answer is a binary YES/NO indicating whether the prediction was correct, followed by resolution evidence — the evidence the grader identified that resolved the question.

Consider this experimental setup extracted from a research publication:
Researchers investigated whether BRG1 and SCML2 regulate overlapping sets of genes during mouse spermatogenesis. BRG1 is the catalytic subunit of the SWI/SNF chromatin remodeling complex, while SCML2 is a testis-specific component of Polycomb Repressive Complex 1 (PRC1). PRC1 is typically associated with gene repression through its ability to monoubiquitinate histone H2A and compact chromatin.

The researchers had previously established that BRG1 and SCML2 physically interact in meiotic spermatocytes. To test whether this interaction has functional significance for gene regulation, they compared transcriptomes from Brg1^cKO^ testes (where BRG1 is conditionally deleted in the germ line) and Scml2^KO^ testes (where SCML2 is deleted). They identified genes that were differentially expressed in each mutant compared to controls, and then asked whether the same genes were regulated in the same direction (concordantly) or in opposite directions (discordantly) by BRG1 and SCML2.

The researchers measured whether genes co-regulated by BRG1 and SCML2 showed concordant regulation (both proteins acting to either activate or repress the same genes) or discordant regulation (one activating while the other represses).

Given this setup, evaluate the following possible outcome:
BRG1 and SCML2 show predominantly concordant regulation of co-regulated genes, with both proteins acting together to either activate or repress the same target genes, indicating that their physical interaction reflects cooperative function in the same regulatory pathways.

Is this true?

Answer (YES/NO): YES